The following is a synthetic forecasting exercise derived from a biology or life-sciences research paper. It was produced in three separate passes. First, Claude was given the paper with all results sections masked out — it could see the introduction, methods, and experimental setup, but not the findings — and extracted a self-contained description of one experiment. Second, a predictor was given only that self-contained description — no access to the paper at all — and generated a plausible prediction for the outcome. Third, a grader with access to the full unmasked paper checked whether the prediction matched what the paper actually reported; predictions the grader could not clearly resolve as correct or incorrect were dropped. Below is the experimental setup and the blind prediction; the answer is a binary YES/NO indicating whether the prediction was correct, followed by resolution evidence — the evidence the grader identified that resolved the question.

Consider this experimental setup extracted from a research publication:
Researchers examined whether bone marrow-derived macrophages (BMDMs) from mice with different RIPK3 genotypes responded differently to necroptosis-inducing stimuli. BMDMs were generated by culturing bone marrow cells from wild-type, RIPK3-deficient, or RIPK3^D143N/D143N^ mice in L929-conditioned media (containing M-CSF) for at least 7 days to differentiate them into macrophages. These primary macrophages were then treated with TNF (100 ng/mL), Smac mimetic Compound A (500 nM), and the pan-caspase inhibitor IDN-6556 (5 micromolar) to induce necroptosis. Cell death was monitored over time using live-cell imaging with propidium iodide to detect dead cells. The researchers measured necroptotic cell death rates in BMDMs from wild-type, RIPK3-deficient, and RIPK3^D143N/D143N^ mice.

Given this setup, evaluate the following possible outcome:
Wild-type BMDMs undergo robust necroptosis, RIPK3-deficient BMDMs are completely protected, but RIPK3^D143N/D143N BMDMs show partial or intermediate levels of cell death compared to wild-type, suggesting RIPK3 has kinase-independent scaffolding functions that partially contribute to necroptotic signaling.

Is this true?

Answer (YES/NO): NO